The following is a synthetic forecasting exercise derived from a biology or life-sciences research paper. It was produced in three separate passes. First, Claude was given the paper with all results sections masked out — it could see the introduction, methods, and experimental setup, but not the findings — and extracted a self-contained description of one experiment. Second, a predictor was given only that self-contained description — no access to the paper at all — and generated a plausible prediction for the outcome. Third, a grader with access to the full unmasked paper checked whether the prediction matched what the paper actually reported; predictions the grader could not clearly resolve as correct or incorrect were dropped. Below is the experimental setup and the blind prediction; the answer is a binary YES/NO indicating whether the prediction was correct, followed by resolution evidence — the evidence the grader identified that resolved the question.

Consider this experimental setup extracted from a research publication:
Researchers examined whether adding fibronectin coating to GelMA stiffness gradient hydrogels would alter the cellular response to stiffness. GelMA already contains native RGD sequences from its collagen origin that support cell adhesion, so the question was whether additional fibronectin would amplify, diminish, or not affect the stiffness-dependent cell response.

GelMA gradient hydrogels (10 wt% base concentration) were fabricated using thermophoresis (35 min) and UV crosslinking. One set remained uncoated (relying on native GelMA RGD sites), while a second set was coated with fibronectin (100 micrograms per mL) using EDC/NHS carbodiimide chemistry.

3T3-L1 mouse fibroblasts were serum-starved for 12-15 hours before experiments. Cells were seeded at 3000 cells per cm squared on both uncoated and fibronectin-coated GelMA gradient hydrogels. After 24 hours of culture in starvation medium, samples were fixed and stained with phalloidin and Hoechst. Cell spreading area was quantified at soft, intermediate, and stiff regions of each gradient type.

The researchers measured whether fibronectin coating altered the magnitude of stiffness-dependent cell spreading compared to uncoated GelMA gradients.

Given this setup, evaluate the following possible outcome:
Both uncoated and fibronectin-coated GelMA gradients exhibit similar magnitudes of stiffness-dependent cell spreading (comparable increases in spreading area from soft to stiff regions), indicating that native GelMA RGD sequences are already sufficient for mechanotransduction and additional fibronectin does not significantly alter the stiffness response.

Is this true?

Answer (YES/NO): NO